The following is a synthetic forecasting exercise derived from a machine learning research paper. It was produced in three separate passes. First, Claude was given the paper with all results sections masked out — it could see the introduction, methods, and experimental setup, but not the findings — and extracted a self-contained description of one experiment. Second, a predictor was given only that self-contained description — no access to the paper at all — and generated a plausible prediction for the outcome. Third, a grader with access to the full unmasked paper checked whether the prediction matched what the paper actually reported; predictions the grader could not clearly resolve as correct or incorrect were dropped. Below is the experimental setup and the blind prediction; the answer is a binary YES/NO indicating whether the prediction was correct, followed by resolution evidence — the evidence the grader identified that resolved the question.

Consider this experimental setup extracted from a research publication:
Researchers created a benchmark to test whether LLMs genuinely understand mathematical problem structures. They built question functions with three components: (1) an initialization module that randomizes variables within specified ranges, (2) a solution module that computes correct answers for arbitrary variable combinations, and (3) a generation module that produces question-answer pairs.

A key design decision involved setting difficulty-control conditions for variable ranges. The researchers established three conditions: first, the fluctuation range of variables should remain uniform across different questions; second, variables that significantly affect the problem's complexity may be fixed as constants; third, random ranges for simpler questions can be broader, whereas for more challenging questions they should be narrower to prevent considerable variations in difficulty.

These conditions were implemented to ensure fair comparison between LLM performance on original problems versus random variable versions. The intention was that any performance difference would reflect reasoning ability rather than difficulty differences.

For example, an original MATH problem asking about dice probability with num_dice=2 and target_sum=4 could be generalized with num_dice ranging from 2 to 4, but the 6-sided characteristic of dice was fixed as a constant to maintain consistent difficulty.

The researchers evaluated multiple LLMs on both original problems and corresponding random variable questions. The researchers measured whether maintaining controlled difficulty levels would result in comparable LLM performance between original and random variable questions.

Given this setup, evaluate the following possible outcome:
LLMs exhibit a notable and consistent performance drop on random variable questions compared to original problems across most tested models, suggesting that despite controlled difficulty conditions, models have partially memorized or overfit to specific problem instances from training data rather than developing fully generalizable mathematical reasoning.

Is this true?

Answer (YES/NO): YES